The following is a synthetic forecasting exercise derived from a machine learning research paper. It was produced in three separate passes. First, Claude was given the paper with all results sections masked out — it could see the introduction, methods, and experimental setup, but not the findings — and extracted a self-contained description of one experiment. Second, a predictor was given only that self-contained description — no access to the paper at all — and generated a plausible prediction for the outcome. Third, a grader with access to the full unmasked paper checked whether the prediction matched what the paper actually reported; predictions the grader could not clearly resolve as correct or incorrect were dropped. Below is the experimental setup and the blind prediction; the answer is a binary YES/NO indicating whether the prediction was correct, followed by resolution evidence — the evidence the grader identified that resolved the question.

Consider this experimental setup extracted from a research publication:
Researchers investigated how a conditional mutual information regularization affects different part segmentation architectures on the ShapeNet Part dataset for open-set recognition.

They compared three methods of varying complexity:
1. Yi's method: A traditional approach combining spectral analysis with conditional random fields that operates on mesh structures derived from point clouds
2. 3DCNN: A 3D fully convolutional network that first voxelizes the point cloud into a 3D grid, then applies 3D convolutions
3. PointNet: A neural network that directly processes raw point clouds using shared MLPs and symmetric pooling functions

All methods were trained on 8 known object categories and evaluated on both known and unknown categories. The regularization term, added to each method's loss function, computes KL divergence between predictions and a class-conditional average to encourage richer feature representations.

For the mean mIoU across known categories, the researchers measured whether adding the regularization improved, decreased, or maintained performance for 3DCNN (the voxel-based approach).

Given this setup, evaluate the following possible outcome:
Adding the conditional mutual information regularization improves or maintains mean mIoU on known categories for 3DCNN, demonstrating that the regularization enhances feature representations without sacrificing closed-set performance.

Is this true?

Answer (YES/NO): NO